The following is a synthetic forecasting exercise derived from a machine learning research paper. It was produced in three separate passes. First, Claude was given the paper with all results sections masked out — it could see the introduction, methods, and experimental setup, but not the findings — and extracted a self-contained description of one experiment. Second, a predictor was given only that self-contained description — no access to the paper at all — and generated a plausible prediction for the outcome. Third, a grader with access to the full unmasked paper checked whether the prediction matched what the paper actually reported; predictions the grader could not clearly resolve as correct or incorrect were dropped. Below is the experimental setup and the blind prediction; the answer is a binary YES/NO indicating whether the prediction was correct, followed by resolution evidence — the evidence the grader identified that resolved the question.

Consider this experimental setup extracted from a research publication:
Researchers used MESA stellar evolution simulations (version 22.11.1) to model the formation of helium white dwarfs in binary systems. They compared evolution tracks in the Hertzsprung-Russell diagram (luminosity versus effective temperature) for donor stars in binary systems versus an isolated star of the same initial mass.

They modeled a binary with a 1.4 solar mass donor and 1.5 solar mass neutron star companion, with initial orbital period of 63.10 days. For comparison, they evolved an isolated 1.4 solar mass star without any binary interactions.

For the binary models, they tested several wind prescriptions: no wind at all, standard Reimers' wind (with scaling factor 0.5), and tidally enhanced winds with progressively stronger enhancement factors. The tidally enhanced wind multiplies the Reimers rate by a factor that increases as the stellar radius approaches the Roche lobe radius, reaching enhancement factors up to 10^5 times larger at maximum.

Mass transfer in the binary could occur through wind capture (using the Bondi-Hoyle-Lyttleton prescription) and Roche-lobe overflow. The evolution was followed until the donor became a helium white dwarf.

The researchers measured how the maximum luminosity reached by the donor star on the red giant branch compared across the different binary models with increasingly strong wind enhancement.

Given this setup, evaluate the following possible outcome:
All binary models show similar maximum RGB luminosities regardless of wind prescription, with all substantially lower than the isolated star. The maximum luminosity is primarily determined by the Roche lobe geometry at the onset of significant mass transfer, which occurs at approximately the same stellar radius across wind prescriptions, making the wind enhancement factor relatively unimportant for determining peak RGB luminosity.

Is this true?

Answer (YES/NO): NO